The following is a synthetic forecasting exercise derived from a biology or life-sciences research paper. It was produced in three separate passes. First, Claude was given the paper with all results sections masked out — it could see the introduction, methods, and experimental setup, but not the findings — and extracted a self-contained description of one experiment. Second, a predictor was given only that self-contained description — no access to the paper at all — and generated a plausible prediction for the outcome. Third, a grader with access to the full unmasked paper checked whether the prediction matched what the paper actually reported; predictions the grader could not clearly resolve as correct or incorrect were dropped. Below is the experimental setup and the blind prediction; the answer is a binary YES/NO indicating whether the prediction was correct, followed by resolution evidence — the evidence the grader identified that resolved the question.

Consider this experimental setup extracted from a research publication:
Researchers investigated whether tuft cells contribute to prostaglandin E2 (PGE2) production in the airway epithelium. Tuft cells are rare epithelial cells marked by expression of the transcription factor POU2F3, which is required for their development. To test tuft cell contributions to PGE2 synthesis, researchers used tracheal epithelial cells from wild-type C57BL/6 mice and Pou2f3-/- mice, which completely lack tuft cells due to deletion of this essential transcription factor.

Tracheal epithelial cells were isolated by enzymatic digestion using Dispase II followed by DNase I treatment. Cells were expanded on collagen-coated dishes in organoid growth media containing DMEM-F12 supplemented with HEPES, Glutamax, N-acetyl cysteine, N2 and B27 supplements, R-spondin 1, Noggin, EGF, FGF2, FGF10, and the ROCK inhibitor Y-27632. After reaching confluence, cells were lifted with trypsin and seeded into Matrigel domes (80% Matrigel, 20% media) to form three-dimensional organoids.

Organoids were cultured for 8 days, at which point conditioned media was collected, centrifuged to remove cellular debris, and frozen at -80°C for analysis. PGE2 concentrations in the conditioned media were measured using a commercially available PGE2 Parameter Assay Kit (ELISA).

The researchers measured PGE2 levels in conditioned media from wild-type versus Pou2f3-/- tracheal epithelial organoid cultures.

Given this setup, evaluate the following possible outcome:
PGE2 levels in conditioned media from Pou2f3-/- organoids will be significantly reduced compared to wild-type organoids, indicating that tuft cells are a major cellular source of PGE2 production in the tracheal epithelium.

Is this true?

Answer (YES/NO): YES